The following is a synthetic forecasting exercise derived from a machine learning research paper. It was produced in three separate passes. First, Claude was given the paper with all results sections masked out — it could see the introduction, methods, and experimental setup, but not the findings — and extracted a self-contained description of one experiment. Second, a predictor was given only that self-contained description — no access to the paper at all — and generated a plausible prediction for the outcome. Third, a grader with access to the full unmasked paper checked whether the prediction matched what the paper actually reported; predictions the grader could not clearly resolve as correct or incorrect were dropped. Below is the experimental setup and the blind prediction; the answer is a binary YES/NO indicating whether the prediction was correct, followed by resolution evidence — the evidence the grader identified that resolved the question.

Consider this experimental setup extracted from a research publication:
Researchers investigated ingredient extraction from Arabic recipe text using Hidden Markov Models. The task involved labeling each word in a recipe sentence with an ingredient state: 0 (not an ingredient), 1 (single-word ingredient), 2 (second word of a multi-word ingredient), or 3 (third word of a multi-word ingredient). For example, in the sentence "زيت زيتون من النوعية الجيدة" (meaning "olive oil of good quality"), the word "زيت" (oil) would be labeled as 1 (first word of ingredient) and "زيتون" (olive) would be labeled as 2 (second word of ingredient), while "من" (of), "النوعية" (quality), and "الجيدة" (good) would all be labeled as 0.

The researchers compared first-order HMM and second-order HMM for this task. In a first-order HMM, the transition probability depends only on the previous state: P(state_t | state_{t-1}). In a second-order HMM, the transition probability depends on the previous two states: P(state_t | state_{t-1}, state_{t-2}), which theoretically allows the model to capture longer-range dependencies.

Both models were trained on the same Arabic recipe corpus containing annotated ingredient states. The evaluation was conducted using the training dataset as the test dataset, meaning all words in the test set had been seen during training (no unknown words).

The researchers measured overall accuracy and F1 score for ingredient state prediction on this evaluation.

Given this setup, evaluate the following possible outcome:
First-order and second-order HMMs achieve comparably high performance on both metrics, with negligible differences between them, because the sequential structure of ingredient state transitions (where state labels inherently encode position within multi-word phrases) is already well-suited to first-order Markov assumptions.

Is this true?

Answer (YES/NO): NO